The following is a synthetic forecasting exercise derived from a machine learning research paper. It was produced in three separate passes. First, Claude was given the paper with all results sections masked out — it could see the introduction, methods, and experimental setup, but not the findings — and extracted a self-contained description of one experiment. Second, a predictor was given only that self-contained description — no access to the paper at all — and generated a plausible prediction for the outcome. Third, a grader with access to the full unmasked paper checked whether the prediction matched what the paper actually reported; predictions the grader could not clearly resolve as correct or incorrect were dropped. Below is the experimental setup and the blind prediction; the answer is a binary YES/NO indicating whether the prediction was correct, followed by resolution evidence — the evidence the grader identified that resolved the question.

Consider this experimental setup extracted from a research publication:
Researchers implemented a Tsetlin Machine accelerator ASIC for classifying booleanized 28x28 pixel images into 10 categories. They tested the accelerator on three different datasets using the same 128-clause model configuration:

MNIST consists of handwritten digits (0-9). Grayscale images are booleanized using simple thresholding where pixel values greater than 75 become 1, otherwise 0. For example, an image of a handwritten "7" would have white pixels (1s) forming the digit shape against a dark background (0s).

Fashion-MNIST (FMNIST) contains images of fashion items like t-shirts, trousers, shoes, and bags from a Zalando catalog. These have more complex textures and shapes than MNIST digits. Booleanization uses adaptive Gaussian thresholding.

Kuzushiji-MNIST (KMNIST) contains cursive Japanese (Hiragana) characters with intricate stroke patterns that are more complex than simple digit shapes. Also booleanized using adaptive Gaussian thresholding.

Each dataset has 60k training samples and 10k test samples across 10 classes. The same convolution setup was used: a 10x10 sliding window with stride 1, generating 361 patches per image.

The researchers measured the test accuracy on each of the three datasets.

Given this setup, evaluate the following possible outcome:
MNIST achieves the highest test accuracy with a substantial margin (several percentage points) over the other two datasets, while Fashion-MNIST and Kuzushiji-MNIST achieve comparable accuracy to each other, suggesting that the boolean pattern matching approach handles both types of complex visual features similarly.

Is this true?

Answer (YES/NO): YES